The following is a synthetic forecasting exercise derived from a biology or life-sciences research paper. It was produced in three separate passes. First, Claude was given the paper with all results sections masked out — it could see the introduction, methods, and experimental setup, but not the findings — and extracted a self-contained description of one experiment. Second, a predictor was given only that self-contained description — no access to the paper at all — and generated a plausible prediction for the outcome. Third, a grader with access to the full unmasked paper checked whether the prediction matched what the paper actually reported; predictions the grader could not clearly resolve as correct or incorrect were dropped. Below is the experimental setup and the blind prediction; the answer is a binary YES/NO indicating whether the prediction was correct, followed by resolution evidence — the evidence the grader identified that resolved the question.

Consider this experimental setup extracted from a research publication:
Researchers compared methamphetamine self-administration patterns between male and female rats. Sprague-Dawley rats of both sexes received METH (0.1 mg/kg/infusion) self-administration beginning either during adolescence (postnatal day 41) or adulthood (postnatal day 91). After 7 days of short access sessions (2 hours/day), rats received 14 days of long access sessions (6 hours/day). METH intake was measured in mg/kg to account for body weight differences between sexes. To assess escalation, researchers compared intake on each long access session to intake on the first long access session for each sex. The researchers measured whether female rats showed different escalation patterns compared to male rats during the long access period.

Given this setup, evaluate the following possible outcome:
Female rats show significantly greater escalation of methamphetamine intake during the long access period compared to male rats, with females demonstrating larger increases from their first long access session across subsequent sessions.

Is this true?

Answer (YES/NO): NO